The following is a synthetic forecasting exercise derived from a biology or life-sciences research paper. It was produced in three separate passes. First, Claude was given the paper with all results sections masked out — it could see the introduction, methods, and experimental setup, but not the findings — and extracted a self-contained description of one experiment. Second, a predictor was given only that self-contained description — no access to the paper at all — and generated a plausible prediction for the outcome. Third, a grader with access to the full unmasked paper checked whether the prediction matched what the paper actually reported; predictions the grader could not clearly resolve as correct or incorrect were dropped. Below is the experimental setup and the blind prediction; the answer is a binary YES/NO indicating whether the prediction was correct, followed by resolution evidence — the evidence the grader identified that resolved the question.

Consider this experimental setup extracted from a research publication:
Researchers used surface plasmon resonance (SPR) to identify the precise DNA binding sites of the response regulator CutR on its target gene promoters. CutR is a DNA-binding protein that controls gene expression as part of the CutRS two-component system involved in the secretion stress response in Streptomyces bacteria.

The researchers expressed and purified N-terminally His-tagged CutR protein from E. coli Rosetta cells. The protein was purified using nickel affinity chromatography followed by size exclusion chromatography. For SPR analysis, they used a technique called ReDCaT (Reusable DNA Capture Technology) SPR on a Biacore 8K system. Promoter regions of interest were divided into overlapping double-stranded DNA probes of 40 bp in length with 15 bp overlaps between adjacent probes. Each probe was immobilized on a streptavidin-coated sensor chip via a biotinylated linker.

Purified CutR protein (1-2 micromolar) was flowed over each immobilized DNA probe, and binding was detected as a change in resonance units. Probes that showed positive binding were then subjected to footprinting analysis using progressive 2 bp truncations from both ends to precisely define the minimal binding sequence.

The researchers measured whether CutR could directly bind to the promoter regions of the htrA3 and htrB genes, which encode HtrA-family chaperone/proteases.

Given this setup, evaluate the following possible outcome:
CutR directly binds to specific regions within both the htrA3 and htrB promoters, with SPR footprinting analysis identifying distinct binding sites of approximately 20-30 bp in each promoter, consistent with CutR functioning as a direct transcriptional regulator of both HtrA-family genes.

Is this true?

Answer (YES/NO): NO